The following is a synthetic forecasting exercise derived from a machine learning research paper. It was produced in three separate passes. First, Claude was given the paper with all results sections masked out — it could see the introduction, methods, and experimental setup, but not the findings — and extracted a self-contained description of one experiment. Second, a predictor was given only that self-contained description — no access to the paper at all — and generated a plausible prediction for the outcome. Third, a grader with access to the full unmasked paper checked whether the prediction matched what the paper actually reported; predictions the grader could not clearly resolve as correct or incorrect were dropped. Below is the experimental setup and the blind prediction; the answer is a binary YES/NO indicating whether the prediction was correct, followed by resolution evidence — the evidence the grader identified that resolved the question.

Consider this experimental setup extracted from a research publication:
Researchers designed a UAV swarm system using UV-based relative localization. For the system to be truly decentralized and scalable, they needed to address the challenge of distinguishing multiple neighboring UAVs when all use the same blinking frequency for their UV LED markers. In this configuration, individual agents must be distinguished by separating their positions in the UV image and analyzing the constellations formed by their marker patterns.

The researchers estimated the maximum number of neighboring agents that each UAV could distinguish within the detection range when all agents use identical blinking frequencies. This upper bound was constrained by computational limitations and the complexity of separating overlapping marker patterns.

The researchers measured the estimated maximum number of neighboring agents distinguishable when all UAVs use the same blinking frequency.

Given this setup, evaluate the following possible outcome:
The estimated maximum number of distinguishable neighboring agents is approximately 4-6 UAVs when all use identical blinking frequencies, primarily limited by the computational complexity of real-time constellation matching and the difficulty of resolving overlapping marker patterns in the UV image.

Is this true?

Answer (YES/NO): NO